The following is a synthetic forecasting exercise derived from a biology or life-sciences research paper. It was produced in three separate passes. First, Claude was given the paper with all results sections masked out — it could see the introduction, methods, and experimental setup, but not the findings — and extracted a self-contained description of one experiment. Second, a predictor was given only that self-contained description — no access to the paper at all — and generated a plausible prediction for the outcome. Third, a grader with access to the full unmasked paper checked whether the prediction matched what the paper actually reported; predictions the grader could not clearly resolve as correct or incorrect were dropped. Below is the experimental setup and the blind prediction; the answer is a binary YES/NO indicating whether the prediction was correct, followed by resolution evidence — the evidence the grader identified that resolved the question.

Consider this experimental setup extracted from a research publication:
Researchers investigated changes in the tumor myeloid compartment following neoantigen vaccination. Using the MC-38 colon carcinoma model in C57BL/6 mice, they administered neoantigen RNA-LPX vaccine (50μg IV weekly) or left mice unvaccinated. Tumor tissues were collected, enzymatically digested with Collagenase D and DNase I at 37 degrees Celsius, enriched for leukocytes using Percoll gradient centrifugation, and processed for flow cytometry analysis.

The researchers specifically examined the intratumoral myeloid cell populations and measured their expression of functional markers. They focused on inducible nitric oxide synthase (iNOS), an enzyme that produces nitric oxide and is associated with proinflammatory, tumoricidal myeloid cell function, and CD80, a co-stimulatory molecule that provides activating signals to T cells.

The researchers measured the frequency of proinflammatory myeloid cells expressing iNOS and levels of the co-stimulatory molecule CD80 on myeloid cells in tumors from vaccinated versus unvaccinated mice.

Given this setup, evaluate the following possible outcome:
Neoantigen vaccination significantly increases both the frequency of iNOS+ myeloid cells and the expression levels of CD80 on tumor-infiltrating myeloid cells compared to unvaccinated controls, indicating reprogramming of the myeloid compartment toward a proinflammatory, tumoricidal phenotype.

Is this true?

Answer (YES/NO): NO